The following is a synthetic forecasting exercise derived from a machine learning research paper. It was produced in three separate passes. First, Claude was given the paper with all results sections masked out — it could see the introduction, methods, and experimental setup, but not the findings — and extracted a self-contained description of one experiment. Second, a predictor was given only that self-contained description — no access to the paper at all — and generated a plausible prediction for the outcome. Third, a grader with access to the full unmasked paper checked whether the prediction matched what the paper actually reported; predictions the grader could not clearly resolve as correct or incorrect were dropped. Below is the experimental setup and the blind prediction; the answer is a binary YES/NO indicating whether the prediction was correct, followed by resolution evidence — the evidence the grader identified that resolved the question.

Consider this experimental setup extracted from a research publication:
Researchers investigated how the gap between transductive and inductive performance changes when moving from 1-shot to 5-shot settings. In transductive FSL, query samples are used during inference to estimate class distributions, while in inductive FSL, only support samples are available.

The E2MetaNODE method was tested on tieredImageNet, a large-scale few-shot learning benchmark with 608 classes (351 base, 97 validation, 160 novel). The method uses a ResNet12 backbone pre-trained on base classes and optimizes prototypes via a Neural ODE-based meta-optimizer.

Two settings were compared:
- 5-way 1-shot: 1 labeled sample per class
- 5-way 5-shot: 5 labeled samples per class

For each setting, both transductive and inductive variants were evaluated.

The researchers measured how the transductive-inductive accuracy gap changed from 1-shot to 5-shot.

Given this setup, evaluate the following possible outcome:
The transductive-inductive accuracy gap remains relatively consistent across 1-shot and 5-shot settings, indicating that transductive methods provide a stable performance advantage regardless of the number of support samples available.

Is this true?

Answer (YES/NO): NO